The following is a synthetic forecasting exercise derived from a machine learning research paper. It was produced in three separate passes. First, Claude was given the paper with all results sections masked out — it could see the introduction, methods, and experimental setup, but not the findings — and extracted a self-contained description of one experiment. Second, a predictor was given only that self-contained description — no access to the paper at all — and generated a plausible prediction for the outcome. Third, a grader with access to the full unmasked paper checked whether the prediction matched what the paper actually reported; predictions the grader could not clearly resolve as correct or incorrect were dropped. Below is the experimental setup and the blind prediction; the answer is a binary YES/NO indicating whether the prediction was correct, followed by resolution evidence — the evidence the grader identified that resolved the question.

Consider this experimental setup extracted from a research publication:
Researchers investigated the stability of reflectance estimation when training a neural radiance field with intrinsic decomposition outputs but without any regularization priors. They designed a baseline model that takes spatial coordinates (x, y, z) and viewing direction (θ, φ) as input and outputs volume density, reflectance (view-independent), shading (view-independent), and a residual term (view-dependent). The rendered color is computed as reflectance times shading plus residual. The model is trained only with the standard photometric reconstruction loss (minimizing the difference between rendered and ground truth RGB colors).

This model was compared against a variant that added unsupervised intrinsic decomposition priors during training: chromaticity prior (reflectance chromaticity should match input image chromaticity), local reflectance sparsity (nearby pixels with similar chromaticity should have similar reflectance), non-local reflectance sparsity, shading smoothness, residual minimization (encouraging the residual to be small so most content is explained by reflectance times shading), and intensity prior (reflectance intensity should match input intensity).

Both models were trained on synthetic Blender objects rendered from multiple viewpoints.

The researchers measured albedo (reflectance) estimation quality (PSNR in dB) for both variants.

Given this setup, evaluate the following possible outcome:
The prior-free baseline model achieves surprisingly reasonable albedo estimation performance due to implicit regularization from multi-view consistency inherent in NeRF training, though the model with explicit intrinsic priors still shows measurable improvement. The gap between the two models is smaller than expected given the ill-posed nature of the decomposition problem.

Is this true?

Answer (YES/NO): NO